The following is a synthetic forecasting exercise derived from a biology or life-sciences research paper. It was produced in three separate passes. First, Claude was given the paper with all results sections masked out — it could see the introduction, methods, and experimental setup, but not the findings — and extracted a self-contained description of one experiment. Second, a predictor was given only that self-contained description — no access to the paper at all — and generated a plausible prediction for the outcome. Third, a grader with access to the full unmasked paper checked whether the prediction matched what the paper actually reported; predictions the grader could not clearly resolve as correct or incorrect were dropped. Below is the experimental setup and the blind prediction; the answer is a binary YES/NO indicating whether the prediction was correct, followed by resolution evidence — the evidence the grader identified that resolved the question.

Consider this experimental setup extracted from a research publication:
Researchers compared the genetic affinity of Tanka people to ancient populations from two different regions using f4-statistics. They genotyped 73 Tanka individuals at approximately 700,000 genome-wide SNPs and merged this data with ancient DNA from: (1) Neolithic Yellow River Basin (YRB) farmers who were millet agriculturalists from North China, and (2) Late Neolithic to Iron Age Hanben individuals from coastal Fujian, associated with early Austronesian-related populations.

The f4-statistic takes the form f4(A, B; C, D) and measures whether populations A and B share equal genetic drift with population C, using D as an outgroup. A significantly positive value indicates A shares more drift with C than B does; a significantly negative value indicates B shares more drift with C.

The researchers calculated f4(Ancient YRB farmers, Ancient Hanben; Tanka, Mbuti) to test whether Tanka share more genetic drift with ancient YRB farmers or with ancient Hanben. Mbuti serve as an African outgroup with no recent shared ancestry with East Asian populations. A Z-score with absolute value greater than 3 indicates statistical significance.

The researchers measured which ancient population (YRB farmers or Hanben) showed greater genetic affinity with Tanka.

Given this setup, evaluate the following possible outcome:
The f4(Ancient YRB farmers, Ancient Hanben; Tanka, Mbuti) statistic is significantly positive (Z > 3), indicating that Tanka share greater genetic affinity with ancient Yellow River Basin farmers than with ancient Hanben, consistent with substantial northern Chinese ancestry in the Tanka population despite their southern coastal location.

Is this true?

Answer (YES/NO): NO